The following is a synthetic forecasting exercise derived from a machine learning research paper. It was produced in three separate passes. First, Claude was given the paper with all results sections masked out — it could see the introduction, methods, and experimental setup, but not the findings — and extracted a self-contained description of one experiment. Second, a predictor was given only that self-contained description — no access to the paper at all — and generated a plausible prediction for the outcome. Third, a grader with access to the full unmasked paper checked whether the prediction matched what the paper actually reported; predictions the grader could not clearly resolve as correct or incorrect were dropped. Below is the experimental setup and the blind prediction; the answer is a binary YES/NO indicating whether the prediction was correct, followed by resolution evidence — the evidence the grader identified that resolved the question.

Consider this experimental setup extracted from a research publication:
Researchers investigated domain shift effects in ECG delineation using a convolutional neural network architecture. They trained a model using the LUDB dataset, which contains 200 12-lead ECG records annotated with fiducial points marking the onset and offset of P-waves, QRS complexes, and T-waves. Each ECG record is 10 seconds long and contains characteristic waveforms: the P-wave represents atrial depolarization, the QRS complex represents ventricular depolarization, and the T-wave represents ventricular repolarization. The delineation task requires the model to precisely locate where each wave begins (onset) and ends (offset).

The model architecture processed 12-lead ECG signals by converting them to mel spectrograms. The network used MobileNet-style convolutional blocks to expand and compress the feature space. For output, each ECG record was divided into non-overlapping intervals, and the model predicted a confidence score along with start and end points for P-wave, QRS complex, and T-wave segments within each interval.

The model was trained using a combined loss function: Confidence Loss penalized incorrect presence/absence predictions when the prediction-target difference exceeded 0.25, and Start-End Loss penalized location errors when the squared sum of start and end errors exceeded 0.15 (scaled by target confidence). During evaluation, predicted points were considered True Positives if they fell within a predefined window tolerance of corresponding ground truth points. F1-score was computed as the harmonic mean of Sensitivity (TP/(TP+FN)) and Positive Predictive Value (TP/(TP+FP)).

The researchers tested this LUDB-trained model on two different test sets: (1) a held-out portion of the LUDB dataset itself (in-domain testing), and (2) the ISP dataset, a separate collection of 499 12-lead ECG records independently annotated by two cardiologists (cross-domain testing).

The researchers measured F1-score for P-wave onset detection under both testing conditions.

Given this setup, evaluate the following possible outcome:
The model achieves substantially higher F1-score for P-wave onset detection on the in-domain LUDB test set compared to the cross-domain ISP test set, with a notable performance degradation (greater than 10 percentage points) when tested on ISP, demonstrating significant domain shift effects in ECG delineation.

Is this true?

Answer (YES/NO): NO